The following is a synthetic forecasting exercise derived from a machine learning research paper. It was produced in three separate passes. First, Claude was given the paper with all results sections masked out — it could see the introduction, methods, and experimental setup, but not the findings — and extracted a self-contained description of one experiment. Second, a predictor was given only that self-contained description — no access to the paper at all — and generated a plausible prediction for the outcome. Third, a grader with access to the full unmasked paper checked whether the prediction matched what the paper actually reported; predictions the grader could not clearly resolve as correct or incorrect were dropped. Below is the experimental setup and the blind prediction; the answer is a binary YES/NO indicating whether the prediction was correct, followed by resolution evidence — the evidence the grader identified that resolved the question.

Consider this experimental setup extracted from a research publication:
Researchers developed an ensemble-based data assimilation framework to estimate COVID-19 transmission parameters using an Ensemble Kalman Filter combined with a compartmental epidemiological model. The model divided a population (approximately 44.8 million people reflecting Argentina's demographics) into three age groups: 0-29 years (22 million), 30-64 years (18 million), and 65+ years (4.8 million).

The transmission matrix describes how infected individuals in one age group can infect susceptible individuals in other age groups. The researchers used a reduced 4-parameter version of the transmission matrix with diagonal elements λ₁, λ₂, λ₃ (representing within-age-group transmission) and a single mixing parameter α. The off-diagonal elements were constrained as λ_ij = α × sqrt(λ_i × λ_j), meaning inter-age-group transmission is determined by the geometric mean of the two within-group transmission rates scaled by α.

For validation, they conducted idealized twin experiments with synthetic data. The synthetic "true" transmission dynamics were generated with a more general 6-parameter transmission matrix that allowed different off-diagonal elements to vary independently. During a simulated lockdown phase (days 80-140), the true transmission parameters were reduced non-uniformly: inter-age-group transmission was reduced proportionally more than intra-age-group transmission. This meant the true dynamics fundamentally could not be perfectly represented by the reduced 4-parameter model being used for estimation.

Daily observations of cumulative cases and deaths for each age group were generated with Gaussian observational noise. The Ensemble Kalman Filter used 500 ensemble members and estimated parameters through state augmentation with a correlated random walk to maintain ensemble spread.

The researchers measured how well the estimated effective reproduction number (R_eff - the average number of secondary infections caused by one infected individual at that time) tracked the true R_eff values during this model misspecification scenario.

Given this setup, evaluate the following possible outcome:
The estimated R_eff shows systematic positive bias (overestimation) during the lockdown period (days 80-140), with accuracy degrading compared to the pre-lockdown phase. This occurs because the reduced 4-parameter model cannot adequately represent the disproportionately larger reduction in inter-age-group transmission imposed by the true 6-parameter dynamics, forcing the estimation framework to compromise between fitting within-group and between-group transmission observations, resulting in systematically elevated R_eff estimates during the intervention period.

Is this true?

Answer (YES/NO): NO